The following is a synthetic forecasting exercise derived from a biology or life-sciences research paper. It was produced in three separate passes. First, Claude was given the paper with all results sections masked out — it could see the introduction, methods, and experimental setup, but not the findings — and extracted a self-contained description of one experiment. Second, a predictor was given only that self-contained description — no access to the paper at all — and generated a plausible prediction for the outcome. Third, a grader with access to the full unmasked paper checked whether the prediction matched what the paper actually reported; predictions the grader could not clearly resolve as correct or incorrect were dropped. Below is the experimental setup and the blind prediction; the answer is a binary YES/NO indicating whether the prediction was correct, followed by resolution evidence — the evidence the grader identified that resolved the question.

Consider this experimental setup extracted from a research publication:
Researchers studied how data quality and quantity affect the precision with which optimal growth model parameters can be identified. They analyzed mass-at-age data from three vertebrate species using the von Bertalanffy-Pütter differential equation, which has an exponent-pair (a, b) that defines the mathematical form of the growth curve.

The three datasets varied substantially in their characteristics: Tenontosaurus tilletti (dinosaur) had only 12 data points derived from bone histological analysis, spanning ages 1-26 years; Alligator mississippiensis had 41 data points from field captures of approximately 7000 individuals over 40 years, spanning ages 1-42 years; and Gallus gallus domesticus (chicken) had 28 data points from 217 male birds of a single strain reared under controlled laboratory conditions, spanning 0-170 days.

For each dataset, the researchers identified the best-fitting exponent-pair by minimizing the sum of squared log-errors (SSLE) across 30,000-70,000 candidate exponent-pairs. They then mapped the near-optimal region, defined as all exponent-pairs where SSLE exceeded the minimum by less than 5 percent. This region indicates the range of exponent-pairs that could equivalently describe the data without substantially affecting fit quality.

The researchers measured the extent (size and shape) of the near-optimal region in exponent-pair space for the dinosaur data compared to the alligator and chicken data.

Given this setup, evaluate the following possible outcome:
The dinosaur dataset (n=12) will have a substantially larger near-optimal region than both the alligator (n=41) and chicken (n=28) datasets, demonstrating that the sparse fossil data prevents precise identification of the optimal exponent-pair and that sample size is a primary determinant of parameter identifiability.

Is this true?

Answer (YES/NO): NO